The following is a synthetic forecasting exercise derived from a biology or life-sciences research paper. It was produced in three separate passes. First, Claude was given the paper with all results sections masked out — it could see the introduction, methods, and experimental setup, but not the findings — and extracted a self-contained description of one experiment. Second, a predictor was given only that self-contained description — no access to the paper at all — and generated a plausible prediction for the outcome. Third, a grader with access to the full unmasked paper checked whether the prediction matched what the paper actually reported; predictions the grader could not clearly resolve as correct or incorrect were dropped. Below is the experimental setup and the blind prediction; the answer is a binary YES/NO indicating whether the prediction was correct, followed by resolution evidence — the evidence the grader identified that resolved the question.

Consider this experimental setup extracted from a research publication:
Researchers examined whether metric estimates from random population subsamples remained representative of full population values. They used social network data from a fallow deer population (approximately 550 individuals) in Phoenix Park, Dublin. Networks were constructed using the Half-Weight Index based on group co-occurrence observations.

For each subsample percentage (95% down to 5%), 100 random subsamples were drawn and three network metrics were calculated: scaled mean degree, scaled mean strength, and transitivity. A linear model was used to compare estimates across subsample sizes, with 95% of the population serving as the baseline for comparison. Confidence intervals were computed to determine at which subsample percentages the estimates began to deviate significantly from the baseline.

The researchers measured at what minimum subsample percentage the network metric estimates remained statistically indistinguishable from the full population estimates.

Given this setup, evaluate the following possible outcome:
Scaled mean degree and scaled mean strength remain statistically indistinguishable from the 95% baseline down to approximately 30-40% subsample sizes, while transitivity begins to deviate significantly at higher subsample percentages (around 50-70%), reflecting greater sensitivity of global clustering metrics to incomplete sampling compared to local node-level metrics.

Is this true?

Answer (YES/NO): NO